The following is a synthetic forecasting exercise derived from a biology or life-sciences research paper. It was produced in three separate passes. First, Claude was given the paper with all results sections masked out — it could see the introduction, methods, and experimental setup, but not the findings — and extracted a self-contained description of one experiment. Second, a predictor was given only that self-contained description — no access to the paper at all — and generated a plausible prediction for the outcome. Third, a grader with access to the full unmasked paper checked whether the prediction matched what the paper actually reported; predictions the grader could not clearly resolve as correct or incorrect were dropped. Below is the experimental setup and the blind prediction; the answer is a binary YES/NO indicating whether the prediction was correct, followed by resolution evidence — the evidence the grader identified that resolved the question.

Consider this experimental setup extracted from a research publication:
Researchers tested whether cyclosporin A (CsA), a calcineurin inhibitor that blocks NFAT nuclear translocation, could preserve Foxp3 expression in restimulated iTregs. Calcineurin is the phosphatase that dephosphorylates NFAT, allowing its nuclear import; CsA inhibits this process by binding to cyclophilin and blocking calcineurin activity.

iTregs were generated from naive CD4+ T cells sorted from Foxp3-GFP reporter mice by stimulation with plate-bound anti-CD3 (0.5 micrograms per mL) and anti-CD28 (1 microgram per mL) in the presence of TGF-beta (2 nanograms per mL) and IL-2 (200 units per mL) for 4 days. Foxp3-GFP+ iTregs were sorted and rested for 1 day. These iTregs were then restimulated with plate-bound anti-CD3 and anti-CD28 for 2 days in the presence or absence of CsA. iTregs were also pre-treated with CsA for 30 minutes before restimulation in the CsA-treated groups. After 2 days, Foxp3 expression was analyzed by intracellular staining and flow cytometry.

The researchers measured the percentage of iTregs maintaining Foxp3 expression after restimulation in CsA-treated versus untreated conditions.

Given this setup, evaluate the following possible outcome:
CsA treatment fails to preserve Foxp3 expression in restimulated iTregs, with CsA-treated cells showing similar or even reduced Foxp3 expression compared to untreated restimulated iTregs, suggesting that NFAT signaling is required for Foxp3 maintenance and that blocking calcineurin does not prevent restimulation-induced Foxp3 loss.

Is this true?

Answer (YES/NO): NO